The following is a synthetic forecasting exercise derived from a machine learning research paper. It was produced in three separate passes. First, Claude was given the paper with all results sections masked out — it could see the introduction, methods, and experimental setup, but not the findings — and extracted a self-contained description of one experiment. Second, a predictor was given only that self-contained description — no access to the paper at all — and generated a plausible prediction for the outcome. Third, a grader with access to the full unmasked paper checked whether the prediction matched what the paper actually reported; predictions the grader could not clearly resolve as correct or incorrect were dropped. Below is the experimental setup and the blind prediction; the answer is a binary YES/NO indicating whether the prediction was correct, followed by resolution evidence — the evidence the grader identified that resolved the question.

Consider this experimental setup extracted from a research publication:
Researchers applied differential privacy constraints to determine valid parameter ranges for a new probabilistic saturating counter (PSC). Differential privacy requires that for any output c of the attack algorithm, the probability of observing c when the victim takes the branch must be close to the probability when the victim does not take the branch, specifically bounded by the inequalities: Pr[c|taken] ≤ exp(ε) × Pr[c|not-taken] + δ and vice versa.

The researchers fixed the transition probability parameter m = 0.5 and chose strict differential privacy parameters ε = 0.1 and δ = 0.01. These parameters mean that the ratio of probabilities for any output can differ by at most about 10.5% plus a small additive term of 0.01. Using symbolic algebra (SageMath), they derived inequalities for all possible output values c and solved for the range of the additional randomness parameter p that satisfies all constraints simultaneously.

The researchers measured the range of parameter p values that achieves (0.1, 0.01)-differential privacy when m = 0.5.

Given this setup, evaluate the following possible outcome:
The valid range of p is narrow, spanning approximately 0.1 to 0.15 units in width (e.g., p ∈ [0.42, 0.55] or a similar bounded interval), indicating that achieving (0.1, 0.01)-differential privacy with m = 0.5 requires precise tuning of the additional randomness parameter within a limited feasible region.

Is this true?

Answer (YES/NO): NO